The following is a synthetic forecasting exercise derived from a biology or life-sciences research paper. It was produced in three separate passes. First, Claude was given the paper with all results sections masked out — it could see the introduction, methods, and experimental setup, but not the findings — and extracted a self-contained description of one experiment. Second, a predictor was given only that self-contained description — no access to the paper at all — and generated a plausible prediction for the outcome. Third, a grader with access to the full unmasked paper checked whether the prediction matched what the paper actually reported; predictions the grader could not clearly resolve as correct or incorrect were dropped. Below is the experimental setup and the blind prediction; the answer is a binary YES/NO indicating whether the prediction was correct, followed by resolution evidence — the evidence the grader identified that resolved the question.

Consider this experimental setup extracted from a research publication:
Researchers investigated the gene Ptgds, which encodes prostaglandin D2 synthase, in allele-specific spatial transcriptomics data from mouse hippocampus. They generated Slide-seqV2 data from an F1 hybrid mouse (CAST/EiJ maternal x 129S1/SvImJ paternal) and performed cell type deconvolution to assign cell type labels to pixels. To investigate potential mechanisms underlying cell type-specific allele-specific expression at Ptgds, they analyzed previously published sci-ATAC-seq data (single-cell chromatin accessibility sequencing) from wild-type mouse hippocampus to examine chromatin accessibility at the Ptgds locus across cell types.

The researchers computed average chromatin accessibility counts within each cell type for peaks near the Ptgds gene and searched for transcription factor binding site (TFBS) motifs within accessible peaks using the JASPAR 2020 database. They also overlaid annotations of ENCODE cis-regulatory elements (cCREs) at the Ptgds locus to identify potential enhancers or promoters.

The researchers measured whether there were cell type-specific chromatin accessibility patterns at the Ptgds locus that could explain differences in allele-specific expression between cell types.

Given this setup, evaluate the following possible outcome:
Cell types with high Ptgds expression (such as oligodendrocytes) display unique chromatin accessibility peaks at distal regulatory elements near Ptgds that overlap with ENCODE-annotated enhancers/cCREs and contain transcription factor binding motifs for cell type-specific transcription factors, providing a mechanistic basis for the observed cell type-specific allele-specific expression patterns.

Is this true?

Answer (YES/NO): YES